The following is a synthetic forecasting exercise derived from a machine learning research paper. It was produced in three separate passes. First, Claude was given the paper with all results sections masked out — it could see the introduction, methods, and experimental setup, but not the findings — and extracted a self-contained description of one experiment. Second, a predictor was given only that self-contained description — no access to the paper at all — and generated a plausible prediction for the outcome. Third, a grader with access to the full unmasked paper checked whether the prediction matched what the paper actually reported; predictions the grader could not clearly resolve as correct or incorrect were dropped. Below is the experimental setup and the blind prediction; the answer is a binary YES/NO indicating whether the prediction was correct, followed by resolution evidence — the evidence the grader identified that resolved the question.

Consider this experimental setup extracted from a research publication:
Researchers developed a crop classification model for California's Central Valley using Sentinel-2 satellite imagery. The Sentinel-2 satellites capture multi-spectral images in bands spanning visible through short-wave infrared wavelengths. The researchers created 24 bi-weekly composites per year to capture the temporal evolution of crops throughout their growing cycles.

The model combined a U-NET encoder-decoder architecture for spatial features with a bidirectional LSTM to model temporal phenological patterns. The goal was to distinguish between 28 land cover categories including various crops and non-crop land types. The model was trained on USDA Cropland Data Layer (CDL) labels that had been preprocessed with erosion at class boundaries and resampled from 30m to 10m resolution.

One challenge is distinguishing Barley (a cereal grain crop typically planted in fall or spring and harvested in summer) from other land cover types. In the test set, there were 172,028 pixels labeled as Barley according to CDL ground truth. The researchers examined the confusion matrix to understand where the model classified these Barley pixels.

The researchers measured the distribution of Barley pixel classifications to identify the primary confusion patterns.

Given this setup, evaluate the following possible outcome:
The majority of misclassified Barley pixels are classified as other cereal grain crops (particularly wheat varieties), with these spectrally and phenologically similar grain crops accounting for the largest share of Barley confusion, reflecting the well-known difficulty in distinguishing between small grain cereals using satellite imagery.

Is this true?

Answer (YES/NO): NO